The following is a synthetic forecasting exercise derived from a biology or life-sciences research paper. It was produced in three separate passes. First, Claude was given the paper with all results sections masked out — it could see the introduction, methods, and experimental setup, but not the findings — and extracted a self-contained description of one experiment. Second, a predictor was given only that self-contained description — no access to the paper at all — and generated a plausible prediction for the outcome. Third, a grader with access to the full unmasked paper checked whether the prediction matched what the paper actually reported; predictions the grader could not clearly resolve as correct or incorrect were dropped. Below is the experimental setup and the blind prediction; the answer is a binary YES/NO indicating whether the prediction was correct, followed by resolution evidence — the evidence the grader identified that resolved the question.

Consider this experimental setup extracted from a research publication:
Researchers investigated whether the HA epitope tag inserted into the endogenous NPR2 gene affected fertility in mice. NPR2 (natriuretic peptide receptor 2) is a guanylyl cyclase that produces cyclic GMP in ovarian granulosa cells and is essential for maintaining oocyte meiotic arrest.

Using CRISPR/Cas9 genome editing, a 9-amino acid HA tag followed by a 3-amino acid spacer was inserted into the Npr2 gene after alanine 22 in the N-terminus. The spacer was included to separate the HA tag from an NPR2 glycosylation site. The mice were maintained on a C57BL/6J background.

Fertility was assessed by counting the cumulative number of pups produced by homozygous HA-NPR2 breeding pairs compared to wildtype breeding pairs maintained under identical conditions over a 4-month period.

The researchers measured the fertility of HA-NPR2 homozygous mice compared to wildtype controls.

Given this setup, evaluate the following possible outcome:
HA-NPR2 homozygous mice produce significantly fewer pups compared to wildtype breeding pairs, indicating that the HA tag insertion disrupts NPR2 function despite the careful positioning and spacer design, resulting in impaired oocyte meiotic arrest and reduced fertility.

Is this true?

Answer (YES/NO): NO